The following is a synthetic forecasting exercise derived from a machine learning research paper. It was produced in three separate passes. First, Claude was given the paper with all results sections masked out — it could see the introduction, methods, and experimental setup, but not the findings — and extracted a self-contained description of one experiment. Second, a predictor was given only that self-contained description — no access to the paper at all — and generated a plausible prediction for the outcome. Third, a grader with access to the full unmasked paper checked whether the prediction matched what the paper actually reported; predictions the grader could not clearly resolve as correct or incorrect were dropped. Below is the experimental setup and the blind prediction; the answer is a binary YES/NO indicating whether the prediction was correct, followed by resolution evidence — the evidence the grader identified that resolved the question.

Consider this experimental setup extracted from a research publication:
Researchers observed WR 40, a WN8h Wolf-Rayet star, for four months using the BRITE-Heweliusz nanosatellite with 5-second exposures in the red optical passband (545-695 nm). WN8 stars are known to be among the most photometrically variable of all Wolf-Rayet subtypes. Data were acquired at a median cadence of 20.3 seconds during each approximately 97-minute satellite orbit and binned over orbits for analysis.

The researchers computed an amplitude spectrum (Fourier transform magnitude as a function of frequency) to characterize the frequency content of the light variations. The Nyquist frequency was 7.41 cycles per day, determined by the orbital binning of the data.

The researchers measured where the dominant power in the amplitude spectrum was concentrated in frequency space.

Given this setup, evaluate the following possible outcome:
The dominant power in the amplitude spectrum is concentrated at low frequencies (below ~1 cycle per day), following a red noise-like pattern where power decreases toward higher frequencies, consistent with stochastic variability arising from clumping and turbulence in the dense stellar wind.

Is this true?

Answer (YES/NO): YES